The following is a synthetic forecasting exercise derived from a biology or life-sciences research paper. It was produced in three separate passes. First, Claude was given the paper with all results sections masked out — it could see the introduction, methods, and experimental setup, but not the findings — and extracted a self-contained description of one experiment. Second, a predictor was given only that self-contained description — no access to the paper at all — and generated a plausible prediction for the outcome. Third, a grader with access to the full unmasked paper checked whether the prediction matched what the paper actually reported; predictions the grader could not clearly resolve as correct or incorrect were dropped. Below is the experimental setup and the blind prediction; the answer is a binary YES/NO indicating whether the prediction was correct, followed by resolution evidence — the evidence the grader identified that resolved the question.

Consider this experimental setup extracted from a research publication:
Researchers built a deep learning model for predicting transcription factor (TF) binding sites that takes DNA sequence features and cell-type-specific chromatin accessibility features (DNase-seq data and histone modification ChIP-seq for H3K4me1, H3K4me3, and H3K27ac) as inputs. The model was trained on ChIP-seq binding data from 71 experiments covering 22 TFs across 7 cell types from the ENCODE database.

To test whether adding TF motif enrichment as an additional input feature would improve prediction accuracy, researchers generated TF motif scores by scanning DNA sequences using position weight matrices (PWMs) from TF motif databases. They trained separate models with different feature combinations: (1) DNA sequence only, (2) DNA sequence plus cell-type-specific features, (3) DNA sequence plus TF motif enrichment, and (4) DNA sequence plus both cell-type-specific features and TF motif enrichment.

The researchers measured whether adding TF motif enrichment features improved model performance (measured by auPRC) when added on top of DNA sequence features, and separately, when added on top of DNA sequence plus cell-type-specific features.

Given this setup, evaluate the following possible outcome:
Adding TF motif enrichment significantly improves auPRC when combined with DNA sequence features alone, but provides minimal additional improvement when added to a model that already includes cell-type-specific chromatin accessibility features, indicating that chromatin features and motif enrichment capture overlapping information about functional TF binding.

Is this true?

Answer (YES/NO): NO